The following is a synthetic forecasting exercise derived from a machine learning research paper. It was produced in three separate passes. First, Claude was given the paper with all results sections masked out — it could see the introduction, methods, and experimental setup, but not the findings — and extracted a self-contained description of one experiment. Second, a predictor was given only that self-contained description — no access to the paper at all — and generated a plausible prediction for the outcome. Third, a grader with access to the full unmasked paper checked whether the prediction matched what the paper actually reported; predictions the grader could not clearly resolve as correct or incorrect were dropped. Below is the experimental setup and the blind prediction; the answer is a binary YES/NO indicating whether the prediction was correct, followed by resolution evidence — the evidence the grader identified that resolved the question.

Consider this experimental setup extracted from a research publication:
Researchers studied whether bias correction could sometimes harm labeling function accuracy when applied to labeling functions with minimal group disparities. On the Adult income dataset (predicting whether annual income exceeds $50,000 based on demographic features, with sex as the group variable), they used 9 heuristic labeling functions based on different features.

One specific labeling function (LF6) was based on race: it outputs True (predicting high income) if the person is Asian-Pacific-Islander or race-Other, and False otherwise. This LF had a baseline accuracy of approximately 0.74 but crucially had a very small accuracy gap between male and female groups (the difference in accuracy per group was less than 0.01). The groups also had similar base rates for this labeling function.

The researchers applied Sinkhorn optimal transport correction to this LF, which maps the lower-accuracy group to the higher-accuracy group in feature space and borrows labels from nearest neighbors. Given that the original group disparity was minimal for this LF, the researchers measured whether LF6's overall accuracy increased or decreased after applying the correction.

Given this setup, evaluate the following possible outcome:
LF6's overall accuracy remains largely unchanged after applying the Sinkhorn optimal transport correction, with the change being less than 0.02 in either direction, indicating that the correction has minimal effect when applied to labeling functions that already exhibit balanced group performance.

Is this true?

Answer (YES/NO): NO